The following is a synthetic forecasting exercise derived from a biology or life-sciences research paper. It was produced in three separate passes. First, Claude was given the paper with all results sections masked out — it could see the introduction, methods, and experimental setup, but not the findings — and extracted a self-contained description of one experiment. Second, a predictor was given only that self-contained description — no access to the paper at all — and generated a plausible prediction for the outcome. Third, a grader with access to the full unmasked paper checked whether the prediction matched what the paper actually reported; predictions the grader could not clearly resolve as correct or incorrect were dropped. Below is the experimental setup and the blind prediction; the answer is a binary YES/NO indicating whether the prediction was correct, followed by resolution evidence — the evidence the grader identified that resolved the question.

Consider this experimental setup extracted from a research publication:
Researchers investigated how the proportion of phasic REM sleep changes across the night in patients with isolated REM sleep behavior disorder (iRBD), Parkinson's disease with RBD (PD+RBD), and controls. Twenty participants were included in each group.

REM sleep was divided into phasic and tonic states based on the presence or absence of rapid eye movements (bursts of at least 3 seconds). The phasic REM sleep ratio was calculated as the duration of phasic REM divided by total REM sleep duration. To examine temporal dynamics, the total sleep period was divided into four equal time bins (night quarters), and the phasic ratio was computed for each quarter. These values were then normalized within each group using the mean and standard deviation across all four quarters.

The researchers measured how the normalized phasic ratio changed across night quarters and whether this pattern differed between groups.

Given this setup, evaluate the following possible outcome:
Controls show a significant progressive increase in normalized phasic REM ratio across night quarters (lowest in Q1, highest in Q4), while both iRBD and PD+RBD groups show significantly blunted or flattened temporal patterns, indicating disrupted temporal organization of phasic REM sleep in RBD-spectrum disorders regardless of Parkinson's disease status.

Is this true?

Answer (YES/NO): NO